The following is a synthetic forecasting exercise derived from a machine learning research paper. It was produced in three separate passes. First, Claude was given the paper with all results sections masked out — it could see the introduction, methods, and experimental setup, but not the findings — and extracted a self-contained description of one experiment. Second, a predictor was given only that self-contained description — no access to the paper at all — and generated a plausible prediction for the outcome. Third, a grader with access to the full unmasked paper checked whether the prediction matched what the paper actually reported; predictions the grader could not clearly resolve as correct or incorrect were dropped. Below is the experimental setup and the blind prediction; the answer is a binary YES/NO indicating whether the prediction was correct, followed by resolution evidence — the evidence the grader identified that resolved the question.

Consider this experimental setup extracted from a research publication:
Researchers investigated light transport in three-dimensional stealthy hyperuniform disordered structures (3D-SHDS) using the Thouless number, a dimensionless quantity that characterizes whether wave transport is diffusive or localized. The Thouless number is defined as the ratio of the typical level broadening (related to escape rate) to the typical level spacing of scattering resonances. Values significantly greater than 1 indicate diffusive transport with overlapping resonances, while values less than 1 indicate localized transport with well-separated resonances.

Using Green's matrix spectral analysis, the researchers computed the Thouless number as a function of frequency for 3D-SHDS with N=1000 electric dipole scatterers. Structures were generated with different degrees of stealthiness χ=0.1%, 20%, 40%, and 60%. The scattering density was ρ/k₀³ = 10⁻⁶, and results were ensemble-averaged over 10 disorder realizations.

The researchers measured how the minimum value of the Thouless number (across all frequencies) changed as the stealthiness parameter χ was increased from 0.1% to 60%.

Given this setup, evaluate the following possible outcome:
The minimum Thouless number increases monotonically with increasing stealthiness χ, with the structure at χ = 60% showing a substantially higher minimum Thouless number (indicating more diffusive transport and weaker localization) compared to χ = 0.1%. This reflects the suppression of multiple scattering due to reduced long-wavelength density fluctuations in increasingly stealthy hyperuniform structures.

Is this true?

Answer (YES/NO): NO